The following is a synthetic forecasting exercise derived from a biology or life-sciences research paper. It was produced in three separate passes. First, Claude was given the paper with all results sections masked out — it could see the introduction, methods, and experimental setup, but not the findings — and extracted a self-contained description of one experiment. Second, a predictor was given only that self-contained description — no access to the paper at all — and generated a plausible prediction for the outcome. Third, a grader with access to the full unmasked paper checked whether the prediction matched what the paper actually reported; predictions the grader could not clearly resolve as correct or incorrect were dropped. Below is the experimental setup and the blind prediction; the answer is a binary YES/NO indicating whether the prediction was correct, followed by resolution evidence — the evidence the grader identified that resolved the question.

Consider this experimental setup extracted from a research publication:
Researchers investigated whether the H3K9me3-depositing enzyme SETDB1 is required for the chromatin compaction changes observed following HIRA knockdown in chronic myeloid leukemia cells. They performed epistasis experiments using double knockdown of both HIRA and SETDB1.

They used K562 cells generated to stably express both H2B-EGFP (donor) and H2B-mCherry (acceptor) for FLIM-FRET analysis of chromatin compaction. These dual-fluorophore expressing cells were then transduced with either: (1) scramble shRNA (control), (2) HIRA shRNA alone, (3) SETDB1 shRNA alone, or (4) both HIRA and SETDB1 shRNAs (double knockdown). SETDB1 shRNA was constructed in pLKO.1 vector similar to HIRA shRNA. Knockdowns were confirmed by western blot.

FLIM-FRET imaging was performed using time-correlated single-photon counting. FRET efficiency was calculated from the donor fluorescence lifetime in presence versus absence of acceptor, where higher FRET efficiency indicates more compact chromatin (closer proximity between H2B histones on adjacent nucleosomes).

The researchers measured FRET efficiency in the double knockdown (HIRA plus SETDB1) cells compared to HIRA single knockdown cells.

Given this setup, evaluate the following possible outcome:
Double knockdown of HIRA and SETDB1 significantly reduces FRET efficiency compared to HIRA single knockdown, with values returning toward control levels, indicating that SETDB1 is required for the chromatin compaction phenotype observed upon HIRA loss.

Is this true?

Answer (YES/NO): YES